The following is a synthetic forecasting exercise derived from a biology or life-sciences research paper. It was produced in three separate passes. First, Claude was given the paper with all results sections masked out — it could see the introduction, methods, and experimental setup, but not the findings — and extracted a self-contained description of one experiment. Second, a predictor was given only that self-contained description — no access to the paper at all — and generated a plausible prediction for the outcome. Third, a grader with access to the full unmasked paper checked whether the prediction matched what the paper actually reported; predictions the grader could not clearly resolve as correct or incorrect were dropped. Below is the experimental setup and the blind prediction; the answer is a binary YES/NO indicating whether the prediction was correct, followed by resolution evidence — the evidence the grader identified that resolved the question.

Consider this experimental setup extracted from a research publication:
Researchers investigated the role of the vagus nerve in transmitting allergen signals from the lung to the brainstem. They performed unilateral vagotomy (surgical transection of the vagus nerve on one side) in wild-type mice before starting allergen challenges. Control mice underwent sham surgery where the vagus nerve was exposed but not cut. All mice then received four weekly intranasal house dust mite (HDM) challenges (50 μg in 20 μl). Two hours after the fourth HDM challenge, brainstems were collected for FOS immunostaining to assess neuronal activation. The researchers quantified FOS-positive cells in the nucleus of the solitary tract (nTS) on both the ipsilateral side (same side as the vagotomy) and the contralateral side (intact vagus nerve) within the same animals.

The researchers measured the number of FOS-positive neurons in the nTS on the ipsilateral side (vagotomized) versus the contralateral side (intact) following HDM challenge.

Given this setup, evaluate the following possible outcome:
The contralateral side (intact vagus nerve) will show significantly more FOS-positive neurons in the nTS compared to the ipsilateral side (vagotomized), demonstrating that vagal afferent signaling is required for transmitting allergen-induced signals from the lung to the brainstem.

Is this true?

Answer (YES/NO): YES